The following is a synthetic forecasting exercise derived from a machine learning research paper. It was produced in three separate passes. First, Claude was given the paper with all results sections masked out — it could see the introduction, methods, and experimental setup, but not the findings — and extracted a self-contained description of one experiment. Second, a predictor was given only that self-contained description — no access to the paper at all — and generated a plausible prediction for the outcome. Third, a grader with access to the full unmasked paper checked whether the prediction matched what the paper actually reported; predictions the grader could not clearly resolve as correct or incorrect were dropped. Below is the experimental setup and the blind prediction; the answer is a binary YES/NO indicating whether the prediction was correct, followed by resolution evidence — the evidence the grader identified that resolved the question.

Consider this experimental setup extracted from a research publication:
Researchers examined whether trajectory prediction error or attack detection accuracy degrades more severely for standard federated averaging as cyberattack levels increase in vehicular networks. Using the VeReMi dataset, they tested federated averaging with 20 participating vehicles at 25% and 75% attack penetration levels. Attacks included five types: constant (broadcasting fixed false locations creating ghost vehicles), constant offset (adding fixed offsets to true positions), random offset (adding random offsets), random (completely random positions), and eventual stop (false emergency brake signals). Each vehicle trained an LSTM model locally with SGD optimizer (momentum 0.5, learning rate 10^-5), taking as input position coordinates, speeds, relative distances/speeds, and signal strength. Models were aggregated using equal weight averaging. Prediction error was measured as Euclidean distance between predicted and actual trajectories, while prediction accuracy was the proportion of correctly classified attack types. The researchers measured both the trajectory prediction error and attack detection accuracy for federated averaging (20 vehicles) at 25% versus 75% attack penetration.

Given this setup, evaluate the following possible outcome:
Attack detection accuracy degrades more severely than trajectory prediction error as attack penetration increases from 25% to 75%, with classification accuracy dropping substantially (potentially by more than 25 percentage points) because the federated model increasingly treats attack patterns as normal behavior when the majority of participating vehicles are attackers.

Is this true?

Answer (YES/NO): NO